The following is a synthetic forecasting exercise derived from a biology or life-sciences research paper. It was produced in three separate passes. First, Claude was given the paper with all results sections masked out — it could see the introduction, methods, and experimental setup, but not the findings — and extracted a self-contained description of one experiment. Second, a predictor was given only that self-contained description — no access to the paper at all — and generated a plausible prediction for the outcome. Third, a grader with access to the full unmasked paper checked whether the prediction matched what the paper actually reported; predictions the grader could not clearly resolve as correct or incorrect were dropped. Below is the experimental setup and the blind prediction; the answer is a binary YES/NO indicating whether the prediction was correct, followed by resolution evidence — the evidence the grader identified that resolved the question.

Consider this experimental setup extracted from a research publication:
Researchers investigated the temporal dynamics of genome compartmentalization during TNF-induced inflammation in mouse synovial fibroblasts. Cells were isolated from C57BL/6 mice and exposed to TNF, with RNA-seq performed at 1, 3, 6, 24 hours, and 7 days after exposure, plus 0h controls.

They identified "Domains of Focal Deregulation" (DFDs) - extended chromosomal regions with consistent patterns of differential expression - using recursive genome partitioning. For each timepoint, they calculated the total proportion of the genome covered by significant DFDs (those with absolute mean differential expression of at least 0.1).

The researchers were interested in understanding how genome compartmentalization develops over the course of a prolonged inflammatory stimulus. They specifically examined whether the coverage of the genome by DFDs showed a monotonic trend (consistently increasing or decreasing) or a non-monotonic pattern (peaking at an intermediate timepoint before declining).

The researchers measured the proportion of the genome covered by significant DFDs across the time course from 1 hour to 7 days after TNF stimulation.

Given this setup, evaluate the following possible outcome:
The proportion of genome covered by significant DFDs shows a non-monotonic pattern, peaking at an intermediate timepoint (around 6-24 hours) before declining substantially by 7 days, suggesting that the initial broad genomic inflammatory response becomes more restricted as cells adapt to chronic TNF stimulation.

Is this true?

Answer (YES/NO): NO